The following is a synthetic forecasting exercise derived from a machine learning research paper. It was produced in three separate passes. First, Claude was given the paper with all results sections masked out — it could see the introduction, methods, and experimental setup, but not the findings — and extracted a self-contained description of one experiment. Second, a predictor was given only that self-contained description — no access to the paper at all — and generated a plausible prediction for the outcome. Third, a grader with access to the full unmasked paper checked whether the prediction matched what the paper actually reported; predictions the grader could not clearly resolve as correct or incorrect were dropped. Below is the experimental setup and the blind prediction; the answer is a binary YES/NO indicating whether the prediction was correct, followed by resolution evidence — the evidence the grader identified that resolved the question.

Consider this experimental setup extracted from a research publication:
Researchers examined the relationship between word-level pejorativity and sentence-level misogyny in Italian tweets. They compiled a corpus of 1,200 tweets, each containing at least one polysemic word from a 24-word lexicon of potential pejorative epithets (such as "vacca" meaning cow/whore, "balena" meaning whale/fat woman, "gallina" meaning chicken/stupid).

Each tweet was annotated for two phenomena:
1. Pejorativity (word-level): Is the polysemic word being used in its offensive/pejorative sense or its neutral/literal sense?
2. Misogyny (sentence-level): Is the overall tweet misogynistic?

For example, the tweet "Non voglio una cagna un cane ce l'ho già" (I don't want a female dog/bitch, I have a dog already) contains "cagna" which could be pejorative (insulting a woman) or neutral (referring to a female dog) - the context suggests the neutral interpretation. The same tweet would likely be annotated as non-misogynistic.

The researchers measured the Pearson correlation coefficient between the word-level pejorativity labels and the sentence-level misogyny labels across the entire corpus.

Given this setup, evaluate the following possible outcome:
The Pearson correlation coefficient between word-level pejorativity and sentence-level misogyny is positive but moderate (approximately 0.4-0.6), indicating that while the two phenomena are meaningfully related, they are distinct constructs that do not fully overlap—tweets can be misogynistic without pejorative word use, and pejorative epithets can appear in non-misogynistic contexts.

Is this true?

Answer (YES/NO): NO